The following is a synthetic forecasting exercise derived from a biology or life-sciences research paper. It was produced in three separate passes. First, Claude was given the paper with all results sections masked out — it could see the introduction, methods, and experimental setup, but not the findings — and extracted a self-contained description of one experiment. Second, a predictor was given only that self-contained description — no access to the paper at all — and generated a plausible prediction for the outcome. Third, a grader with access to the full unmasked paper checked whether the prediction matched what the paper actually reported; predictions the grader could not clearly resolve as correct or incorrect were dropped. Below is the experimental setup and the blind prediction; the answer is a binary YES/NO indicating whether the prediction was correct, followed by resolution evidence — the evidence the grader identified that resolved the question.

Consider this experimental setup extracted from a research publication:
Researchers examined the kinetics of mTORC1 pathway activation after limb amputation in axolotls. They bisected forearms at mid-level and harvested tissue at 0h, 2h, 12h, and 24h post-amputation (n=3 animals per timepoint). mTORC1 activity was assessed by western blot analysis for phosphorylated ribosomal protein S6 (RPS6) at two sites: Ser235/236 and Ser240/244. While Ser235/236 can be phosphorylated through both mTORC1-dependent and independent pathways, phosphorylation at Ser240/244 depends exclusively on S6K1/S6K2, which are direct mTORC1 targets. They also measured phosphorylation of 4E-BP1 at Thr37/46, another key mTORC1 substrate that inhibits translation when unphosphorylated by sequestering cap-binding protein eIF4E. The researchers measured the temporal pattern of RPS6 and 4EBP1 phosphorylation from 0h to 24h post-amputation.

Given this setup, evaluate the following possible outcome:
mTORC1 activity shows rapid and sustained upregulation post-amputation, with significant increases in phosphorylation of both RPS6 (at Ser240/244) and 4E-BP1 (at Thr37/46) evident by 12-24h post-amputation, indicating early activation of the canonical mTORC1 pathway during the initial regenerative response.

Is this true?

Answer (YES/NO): YES